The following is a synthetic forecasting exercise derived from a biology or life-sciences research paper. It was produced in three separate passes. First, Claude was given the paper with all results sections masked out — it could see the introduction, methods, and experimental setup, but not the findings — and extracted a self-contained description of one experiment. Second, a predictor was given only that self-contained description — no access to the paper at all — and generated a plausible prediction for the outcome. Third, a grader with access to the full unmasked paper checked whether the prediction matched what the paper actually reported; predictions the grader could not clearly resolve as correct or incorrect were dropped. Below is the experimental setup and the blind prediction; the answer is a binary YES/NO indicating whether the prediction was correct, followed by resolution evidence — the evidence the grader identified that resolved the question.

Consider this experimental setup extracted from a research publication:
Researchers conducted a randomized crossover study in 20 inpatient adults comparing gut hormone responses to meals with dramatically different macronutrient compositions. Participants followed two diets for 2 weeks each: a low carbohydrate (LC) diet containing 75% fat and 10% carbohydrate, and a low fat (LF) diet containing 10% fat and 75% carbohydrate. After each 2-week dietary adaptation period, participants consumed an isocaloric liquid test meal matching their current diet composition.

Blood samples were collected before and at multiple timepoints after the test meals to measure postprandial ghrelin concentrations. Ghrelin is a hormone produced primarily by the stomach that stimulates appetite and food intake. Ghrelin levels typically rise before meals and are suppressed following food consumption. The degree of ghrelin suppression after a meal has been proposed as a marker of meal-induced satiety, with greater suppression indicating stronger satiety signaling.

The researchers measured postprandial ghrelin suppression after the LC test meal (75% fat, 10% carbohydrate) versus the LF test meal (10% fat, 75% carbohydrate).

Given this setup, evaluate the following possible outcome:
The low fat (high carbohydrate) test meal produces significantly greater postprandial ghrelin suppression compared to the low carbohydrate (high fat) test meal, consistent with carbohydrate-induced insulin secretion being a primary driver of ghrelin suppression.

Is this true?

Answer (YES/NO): NO